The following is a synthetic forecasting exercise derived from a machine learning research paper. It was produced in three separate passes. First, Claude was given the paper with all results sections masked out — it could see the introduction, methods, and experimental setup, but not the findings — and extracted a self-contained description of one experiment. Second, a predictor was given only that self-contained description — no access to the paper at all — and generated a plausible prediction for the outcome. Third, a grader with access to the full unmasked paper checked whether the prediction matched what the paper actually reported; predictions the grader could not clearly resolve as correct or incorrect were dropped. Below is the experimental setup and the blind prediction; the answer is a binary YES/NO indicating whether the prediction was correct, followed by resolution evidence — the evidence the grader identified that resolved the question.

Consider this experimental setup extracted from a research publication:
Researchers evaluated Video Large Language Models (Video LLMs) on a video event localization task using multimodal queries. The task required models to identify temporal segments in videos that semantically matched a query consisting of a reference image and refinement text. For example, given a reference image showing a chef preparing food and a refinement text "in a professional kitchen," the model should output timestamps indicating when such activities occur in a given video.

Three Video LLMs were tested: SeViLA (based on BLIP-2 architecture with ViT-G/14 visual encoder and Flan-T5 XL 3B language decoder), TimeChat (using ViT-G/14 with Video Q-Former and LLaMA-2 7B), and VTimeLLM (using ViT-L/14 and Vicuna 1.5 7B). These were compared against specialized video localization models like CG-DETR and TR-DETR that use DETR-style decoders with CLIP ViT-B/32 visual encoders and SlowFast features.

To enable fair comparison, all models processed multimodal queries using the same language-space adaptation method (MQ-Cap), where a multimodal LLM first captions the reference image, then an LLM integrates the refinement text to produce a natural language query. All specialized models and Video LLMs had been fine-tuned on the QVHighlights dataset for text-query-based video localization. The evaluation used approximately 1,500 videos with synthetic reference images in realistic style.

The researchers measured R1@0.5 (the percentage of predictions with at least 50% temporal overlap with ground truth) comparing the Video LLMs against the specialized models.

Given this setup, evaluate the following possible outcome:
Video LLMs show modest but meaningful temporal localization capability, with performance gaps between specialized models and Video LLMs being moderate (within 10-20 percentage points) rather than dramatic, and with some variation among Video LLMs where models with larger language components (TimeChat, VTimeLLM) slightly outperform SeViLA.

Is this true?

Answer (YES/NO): NO